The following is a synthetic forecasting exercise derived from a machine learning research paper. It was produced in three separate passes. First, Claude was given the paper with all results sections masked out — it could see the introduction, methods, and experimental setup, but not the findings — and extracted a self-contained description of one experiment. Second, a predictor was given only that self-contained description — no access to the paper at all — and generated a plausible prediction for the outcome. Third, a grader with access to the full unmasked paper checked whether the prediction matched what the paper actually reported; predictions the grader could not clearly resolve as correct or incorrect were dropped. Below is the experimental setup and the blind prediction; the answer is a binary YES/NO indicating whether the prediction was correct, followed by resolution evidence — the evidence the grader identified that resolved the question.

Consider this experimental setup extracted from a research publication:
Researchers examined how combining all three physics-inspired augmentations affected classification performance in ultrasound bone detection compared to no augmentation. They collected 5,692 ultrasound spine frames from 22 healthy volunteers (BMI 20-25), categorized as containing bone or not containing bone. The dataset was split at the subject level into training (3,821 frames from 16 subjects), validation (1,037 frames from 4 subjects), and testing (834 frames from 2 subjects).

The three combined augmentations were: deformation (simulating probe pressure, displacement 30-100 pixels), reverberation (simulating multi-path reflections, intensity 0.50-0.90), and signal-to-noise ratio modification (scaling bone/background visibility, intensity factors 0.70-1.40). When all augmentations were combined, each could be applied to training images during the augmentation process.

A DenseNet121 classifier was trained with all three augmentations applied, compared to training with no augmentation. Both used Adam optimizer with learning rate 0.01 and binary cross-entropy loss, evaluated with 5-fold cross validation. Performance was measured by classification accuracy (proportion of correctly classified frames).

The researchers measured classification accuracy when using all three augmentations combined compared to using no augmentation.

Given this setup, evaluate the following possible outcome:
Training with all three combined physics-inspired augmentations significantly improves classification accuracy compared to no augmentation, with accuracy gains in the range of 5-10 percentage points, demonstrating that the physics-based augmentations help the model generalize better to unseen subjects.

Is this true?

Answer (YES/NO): NO